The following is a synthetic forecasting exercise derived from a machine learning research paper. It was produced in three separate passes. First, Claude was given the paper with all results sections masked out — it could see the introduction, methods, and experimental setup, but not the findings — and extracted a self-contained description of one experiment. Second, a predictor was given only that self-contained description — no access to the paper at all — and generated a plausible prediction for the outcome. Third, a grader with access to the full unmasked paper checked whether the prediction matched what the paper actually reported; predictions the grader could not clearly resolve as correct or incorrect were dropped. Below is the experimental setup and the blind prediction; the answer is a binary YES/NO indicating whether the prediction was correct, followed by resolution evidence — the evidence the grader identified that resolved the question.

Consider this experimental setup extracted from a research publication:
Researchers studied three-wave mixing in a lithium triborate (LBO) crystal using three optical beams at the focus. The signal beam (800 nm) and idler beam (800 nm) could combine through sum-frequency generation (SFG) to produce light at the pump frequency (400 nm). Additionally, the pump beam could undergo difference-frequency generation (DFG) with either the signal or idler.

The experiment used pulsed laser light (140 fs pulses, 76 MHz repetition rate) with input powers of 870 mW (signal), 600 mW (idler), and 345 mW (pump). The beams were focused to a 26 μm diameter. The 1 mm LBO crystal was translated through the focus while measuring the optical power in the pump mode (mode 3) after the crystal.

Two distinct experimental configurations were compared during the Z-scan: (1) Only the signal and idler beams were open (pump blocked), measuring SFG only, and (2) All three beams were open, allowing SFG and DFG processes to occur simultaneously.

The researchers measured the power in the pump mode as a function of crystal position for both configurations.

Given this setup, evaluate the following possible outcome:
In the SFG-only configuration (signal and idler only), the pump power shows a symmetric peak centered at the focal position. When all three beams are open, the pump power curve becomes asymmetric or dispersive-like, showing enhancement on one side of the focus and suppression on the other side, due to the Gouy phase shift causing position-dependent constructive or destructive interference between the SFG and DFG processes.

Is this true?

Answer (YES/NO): NO